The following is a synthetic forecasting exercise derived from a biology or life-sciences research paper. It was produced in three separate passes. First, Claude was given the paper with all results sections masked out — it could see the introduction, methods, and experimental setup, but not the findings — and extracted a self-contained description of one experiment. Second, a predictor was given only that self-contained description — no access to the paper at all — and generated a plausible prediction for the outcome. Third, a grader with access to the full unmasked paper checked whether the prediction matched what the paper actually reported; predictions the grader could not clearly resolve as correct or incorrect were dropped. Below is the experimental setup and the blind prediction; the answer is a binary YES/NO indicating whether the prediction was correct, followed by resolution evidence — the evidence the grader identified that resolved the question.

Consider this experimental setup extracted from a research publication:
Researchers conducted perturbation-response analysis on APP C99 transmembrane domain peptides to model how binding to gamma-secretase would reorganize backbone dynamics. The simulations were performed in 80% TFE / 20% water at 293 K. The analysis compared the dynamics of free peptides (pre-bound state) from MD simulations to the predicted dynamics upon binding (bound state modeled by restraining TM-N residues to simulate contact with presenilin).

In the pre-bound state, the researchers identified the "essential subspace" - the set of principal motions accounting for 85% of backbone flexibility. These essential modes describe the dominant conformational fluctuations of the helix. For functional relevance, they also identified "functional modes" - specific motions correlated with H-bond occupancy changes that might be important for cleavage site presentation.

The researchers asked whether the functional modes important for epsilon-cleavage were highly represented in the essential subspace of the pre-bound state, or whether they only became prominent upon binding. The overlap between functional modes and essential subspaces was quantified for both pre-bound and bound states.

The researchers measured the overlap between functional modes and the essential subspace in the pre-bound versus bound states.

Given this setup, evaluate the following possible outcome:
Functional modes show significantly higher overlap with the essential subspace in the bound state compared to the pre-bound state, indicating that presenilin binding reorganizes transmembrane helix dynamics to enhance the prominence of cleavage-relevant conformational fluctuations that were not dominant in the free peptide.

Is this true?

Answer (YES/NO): YES